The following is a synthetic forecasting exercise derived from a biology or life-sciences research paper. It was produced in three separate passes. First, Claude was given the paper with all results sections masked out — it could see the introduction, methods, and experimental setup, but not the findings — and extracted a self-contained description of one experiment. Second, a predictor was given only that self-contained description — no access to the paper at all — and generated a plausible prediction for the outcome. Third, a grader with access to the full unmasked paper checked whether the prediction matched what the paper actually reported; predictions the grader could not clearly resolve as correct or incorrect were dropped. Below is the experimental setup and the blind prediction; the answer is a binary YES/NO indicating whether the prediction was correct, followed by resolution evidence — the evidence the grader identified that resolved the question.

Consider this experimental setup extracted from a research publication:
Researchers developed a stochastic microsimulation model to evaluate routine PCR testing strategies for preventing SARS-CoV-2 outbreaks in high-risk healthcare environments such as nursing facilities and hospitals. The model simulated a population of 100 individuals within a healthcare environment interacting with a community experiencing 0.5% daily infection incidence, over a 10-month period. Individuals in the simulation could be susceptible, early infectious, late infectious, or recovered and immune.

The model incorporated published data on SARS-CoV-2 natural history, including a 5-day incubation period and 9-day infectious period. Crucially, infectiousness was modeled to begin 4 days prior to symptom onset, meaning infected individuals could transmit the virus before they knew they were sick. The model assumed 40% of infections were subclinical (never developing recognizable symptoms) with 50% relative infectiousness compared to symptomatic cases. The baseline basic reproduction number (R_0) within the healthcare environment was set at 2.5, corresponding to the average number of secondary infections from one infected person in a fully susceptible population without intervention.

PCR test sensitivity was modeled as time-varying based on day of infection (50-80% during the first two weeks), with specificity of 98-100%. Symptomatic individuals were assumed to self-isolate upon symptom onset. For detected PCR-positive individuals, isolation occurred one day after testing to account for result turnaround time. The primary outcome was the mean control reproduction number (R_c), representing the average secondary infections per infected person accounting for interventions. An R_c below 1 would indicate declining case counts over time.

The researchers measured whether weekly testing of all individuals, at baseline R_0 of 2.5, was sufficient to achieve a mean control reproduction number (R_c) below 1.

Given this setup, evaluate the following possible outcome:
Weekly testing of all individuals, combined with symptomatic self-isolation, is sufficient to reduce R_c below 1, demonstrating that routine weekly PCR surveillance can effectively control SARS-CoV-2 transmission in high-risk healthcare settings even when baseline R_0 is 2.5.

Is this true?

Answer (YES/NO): NO